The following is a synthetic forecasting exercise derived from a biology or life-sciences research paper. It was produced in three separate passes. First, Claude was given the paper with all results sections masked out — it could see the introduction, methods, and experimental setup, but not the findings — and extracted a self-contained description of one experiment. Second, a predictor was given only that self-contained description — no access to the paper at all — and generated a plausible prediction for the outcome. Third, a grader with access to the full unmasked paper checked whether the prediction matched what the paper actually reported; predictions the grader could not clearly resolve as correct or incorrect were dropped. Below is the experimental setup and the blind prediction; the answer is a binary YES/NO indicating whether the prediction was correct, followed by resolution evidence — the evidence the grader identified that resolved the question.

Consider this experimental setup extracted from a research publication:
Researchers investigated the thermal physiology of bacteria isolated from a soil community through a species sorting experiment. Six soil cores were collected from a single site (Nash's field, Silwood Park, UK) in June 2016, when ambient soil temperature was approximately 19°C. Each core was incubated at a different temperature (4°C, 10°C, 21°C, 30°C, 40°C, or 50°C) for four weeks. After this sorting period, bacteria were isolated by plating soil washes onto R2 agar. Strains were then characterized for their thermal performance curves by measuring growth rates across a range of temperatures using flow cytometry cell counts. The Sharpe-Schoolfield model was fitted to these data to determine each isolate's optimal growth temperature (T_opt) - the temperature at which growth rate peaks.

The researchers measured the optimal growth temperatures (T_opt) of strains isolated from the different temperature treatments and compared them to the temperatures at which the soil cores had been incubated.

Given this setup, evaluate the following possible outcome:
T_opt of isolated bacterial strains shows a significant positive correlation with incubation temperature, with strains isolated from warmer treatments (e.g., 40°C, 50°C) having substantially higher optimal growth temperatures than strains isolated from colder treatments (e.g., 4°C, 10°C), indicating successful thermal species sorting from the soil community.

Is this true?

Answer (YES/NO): YES